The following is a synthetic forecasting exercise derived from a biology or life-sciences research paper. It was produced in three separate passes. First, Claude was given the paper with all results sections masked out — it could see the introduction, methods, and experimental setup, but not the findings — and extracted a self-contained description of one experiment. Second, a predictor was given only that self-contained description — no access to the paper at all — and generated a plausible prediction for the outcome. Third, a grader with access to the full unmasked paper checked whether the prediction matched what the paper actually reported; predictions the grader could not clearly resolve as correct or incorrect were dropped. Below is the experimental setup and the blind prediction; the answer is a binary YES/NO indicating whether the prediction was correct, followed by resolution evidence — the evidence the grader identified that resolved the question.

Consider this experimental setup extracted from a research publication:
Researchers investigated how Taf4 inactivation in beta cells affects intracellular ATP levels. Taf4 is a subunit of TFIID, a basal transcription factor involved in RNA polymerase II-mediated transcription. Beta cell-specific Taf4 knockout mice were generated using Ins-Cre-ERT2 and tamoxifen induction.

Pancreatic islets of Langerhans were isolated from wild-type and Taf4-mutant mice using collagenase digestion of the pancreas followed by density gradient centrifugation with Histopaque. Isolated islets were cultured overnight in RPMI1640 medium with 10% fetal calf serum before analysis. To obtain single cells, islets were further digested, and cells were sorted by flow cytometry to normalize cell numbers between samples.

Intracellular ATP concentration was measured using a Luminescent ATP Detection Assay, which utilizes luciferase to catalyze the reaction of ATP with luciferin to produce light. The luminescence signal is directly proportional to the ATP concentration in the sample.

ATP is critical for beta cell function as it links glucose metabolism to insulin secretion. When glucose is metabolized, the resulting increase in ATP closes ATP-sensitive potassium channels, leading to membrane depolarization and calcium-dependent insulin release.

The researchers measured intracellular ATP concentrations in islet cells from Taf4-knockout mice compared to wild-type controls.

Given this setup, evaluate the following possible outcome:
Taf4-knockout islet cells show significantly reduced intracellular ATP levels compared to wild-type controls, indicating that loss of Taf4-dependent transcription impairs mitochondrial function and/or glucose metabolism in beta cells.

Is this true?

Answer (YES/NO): YES